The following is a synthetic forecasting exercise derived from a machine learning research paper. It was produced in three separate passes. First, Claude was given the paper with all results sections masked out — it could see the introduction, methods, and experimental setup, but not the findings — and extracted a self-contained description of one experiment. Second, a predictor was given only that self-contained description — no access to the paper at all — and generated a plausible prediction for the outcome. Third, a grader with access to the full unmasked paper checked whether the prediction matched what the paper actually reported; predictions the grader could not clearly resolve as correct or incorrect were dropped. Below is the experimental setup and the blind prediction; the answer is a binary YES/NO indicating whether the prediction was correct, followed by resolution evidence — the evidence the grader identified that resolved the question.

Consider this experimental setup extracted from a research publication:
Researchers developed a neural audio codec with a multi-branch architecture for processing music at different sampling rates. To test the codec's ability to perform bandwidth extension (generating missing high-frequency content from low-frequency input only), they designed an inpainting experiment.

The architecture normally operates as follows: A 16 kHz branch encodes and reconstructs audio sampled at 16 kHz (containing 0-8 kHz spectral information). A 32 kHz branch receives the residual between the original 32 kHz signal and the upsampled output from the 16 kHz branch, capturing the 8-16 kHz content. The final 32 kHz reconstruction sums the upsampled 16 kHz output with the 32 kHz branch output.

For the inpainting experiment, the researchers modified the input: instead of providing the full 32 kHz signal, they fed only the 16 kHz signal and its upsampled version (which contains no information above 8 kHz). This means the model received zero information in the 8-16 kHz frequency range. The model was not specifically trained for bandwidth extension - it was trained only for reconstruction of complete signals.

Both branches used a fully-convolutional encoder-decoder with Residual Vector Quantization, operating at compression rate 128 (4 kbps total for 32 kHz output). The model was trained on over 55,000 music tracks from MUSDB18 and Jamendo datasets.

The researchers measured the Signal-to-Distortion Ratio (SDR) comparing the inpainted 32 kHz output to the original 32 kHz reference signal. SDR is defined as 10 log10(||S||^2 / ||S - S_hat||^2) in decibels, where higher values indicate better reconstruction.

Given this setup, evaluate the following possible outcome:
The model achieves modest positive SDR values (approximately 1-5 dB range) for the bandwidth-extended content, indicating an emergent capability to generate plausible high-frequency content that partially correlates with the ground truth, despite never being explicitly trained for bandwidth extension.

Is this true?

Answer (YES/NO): NO